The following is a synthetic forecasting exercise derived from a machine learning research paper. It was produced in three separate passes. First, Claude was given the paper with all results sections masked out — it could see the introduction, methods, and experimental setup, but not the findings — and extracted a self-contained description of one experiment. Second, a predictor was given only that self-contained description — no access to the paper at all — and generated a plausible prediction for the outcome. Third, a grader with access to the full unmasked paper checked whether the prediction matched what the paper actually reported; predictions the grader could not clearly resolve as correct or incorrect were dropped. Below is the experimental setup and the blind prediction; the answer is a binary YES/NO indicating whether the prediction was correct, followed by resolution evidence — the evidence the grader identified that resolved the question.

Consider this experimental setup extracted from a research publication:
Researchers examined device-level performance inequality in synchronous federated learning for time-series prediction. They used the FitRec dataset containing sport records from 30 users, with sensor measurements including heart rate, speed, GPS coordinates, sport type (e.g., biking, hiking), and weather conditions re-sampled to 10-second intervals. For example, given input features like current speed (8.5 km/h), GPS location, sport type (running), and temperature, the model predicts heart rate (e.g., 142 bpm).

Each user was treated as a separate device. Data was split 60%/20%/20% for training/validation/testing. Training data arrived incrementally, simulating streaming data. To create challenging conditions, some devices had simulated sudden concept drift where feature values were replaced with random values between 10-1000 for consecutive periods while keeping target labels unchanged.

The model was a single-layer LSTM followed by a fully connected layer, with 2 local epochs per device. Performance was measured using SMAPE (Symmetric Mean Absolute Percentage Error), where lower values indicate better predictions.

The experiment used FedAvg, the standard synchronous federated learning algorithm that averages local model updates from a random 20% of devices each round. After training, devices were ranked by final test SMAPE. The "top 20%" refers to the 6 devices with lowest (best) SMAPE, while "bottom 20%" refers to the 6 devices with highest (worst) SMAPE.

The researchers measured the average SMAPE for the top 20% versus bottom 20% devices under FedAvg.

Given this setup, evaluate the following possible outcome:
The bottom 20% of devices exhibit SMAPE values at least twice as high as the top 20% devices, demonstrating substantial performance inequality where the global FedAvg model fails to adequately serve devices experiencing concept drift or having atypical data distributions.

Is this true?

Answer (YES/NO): YES